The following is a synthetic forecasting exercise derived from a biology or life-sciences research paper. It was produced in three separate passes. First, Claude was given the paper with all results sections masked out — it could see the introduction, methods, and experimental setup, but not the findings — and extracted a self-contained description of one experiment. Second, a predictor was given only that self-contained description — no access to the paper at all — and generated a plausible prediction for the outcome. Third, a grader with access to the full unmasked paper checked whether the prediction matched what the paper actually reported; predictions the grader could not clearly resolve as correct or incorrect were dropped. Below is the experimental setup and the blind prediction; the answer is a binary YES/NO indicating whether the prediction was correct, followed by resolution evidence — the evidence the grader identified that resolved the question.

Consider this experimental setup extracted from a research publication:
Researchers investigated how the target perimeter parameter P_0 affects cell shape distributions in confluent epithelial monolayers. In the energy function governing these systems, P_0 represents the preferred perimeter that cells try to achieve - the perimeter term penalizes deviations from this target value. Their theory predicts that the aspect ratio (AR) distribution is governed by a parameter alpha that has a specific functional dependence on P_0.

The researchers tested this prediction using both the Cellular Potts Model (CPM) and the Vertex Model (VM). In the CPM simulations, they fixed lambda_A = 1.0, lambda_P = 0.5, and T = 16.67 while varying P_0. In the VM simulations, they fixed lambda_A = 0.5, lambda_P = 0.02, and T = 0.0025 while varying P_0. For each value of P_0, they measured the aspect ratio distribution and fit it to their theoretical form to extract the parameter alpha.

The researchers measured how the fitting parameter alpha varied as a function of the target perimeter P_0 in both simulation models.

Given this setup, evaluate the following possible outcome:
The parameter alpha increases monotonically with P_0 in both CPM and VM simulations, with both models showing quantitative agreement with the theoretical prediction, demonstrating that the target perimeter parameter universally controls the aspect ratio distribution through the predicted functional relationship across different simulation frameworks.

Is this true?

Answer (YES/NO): NO